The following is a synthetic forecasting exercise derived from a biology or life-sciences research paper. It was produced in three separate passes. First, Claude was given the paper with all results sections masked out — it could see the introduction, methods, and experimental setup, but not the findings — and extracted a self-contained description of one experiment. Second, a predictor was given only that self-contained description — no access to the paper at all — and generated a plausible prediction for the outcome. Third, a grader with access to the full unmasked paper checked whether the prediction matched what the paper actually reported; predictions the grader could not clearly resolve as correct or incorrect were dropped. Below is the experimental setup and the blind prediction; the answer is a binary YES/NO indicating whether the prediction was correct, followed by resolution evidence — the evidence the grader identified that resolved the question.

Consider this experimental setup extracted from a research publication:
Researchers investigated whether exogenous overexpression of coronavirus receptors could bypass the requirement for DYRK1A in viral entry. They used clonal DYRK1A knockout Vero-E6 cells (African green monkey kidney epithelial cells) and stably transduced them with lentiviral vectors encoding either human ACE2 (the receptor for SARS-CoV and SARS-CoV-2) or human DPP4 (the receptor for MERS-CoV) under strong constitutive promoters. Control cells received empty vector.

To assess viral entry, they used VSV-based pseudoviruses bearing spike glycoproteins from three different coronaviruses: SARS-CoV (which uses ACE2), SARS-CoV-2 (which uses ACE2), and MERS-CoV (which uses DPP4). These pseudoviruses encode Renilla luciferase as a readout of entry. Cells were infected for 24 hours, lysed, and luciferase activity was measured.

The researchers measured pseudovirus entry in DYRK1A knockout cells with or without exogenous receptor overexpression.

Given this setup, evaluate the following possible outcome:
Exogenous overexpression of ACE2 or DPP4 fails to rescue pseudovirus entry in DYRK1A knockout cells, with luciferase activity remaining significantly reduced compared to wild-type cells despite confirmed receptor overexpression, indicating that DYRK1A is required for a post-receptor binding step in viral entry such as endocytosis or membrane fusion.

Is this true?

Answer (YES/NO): NO